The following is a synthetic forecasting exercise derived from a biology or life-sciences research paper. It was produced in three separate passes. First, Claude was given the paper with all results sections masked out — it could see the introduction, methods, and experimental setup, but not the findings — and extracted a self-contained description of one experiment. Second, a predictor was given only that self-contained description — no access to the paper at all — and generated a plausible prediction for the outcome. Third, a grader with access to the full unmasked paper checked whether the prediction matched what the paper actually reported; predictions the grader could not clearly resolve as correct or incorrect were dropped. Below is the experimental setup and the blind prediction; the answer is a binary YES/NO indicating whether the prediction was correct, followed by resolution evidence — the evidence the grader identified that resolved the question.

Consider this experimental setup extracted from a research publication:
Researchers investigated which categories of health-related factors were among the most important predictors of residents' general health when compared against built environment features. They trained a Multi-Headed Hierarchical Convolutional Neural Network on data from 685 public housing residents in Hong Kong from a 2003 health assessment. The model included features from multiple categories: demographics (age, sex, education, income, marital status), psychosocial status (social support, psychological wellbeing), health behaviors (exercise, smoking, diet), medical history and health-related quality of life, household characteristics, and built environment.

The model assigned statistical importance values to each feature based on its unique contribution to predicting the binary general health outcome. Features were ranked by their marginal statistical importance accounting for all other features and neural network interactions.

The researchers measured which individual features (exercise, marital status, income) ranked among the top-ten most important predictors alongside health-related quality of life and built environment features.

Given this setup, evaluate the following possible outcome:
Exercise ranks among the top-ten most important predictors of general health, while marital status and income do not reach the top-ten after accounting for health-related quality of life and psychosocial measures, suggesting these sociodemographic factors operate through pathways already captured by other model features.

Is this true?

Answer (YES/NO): NO